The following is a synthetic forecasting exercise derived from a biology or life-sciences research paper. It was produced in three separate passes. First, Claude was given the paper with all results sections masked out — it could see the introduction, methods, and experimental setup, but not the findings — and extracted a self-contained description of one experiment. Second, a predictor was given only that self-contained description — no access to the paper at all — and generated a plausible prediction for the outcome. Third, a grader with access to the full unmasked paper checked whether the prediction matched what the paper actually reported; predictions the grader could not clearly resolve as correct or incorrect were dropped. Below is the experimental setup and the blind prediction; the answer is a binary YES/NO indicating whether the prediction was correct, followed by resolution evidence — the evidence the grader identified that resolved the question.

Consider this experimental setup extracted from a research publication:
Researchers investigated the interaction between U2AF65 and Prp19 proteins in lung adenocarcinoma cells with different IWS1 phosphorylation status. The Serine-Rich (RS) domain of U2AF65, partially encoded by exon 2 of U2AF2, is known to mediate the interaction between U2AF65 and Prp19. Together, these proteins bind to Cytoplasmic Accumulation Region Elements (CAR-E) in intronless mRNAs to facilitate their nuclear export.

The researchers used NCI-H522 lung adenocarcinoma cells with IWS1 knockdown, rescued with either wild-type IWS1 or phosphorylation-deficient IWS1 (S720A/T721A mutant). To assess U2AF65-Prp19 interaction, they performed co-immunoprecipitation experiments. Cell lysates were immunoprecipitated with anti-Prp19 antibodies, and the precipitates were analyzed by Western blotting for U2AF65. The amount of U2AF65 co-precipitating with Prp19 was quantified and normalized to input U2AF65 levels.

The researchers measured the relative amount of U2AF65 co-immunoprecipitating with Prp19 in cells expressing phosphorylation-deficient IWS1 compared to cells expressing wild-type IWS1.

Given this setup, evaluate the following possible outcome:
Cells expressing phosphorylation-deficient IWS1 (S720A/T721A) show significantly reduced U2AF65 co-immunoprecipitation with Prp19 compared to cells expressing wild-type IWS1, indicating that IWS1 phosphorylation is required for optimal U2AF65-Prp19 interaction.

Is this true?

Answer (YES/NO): YES